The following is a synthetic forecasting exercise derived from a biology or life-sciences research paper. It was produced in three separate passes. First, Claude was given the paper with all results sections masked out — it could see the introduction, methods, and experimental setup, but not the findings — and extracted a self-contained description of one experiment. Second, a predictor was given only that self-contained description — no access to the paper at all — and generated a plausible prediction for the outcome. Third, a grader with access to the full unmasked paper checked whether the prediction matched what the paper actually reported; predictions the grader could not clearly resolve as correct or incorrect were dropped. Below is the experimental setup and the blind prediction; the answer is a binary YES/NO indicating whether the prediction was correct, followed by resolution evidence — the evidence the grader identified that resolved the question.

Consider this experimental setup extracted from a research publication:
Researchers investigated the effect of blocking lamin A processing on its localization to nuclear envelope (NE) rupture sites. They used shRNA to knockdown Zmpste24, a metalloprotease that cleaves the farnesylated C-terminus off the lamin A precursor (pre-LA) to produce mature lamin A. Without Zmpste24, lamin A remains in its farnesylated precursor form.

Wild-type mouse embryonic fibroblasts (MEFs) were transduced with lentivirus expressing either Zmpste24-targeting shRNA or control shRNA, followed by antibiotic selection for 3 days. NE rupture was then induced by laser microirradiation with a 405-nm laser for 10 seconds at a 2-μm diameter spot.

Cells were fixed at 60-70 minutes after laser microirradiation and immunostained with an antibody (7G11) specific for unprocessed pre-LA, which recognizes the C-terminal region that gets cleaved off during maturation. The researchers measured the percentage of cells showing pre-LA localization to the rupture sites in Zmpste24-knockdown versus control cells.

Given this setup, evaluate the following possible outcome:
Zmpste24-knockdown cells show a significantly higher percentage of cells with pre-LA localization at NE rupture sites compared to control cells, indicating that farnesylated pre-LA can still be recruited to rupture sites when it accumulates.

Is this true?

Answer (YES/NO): NO